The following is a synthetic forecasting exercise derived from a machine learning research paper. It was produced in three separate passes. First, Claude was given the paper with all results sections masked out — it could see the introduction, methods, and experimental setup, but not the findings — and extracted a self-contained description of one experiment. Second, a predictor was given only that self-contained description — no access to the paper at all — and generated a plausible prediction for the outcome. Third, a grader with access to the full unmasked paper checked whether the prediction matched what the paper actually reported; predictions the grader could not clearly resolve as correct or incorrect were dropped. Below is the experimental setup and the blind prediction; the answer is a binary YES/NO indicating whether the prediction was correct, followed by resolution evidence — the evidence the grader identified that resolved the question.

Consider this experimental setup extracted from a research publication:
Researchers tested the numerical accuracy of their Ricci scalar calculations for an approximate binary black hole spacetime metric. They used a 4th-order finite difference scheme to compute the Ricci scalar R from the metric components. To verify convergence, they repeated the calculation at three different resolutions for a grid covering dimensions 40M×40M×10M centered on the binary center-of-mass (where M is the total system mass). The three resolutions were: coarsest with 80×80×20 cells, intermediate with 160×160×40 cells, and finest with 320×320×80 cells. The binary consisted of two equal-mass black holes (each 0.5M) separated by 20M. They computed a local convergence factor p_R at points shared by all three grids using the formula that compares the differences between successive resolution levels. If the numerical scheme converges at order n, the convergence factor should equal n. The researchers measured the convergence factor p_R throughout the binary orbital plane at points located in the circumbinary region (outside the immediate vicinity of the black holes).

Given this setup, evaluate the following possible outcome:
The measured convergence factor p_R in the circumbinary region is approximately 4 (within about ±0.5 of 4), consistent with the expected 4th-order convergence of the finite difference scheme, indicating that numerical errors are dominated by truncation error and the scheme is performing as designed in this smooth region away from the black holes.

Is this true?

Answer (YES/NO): YES